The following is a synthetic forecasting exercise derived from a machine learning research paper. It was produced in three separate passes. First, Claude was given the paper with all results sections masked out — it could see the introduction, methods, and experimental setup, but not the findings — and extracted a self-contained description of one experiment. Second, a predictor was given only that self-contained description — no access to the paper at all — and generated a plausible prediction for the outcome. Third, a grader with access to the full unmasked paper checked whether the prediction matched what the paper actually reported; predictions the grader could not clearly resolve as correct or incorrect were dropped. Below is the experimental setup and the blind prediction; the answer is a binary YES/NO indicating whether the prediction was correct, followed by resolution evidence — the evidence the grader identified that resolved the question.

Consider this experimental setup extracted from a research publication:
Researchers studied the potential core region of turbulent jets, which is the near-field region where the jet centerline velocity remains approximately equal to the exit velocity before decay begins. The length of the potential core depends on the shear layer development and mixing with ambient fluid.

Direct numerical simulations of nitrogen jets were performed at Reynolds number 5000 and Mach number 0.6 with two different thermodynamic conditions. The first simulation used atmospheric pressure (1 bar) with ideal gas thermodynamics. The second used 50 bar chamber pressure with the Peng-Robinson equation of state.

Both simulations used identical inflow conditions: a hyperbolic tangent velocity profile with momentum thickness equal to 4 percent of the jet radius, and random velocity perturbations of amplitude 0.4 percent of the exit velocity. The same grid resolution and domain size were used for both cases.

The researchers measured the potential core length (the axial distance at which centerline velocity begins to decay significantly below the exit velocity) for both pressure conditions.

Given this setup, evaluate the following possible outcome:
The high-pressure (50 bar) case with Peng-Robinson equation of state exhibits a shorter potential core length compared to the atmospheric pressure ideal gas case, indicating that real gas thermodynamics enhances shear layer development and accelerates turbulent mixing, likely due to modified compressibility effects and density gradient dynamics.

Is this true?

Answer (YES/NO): NO